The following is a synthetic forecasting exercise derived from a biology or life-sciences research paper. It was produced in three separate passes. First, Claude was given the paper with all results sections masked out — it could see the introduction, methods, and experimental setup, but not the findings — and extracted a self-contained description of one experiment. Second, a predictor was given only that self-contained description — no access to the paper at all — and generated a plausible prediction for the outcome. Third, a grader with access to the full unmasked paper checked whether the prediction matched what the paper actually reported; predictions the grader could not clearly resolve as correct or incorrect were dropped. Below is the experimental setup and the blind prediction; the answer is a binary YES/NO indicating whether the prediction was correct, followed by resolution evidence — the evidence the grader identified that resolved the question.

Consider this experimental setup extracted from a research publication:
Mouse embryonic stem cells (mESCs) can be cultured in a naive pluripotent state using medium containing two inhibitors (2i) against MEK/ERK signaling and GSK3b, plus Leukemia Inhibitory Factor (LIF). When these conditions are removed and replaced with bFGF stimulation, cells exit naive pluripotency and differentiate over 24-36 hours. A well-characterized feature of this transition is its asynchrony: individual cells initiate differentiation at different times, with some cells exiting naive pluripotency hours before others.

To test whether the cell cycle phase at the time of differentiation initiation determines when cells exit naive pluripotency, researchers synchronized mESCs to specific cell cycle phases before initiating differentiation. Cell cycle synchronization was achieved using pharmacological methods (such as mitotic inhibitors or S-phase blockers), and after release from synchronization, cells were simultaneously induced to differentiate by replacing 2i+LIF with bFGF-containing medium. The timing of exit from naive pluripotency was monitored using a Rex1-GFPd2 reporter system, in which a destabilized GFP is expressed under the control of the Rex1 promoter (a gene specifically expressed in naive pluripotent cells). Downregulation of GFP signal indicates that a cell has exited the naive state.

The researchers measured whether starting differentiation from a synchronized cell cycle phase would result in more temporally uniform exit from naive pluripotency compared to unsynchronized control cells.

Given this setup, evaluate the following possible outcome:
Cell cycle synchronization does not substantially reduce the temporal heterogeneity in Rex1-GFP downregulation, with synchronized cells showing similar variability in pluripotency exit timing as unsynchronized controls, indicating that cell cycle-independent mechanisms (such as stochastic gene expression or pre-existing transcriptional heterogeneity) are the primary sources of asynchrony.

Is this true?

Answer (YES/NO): YES